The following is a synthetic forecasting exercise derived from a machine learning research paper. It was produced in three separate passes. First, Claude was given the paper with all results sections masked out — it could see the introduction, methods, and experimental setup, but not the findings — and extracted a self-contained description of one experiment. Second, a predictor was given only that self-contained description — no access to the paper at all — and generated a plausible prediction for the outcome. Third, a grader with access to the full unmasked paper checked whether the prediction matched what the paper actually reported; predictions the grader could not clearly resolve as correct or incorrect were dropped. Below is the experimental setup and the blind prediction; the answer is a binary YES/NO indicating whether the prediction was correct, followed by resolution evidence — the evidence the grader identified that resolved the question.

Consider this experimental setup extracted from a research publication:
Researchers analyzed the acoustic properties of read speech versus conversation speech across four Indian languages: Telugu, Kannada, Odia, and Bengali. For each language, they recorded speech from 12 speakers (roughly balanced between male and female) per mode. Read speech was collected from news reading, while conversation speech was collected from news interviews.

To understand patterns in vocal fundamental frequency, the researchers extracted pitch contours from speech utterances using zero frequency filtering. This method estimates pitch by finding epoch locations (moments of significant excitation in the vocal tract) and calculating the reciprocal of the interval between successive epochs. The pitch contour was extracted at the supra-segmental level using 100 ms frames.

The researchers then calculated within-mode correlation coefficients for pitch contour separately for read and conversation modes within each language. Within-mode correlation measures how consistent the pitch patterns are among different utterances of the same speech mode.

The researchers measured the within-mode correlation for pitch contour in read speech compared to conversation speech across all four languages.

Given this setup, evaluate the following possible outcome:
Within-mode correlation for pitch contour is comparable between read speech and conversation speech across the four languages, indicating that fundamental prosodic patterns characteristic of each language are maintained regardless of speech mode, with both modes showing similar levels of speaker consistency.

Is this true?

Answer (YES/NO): NO